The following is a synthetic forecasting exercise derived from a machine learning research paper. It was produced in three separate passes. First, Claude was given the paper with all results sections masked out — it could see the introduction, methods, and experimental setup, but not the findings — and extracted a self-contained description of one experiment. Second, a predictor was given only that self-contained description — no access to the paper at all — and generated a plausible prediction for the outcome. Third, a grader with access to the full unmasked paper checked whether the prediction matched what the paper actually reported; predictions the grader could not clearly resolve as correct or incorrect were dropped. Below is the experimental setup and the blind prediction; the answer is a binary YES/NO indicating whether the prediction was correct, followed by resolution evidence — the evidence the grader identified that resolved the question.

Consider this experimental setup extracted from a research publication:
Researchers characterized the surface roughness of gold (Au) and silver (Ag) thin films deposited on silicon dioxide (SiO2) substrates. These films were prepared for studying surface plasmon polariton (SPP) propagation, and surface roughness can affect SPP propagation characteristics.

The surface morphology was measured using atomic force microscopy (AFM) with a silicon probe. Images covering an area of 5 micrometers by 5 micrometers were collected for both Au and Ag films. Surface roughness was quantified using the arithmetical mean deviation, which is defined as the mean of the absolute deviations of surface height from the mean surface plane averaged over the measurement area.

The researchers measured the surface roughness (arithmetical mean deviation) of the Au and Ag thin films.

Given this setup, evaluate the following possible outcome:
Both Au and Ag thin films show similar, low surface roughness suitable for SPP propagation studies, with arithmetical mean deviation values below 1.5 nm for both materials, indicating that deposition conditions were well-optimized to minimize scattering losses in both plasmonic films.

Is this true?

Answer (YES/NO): YES